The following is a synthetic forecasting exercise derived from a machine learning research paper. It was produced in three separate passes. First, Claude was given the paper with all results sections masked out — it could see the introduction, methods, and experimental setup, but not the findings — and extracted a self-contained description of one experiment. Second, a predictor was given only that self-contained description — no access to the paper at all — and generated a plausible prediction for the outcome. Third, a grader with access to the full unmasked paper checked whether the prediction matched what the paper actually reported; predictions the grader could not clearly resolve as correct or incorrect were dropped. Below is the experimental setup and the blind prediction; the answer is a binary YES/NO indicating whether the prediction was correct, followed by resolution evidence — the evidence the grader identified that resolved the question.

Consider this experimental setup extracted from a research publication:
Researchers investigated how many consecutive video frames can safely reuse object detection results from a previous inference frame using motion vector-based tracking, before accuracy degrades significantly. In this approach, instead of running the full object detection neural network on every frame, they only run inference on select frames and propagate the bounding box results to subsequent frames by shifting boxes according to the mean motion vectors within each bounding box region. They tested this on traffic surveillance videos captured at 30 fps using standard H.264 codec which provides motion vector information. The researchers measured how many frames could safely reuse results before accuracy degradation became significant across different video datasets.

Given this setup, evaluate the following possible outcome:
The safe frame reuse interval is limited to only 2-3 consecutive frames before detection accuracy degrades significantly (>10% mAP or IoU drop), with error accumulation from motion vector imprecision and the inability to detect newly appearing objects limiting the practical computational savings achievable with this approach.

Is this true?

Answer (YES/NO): NO